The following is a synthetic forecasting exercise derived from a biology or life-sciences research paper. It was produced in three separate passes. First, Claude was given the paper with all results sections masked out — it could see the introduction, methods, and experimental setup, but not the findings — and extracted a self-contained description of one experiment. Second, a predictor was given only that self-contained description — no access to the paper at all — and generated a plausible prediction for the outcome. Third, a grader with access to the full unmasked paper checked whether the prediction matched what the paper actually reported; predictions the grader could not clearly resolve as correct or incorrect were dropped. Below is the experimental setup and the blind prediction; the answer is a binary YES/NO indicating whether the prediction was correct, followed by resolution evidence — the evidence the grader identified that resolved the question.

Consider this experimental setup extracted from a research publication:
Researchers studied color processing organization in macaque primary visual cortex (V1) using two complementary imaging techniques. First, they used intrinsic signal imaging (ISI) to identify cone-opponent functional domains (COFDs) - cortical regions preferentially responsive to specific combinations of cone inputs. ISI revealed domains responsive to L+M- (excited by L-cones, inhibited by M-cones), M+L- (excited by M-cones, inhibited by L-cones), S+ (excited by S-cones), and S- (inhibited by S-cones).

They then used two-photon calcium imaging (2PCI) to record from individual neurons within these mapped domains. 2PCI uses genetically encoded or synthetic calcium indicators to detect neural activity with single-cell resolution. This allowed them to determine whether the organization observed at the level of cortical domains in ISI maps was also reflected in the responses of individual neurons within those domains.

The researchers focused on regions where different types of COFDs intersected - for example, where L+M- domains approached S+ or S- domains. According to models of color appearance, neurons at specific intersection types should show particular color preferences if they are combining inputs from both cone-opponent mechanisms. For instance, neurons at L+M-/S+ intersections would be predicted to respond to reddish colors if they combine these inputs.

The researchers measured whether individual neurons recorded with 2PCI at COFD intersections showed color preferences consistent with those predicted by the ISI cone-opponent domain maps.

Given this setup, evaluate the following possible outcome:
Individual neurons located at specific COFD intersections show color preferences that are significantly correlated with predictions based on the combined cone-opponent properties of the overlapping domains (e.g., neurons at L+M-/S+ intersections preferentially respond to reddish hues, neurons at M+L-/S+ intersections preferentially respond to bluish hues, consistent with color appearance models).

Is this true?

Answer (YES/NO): YES